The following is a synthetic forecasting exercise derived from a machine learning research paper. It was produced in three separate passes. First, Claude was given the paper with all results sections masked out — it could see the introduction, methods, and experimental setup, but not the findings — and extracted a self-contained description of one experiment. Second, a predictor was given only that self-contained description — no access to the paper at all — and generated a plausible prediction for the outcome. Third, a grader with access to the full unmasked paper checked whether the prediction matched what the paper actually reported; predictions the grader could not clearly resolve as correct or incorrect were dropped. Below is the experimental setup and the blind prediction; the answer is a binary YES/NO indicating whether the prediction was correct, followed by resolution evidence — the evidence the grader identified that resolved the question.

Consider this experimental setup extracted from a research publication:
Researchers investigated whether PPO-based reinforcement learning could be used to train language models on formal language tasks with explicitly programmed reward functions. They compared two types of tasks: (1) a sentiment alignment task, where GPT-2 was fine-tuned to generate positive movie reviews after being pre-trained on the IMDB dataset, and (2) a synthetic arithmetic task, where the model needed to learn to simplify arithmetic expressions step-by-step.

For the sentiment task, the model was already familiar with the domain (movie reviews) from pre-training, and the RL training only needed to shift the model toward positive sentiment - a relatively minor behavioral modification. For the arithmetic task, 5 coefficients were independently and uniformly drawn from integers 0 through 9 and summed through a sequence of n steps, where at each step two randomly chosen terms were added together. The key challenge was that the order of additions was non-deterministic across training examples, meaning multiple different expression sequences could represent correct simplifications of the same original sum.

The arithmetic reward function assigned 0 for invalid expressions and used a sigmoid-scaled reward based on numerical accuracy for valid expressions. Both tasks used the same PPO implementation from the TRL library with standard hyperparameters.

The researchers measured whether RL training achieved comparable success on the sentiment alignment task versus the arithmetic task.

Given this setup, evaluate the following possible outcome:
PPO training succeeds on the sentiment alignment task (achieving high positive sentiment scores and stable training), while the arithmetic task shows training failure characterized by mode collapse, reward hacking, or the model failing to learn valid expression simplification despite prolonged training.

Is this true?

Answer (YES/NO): YES